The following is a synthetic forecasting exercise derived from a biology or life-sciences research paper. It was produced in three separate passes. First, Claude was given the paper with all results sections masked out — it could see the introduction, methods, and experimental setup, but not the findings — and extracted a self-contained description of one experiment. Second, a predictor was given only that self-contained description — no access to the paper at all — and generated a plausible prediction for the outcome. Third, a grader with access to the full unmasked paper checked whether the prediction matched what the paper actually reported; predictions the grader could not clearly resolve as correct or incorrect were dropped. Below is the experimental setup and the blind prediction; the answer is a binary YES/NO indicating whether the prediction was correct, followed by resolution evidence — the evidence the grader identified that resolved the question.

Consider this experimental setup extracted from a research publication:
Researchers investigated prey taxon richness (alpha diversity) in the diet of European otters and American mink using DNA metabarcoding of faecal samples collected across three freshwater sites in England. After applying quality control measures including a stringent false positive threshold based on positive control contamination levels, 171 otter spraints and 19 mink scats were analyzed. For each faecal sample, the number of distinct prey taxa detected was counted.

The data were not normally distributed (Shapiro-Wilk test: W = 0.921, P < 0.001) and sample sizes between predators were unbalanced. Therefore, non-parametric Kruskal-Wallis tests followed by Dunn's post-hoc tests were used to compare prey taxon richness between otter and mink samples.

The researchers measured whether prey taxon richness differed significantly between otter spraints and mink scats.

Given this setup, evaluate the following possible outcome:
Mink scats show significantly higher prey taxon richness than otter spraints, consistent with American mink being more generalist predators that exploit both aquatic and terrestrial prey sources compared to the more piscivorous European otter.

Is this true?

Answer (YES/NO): NO